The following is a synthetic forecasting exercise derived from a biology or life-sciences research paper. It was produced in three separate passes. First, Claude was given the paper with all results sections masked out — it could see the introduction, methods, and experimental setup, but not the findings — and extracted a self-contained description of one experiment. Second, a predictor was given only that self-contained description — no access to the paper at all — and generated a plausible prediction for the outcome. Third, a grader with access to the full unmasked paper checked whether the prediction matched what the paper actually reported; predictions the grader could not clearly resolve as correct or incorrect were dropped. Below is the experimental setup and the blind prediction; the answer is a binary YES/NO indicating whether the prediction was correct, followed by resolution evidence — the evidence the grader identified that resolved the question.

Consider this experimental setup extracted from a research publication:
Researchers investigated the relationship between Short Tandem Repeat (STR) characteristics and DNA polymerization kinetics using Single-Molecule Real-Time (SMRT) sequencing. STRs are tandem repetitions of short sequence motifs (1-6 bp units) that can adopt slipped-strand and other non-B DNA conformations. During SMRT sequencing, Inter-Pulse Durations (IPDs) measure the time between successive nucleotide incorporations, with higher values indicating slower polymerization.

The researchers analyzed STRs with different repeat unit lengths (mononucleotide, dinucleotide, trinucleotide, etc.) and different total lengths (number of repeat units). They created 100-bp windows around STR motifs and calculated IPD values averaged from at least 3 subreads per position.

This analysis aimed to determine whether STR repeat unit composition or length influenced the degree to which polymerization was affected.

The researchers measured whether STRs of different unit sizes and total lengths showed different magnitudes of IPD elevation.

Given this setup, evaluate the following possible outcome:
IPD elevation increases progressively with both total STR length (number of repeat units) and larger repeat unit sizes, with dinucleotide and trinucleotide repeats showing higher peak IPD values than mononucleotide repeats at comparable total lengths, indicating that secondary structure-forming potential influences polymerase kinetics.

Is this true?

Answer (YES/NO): NO